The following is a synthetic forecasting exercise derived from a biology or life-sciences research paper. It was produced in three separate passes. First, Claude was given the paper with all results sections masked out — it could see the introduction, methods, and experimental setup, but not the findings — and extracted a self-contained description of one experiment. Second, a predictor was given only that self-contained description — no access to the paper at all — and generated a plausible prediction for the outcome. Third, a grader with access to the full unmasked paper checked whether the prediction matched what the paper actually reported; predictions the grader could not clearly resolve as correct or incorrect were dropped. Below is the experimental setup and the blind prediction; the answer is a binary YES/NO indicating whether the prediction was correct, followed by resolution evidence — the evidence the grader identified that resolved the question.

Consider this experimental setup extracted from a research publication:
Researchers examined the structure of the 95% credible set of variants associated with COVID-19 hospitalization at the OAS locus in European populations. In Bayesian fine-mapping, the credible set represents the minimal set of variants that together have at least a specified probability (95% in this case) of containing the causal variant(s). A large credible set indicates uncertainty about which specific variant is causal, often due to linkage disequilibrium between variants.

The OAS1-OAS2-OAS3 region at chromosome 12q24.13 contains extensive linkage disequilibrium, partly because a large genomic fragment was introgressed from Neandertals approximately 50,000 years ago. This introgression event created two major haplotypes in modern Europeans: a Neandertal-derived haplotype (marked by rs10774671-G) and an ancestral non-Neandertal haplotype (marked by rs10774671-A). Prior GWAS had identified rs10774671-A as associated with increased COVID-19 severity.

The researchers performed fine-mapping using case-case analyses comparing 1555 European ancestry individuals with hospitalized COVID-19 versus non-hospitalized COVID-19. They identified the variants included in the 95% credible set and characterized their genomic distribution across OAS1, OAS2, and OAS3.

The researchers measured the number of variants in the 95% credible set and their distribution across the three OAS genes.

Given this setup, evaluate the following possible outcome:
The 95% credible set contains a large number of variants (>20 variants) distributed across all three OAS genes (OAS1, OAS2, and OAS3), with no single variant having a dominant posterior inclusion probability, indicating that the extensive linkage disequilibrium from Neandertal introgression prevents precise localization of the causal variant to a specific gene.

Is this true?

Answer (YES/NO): NO